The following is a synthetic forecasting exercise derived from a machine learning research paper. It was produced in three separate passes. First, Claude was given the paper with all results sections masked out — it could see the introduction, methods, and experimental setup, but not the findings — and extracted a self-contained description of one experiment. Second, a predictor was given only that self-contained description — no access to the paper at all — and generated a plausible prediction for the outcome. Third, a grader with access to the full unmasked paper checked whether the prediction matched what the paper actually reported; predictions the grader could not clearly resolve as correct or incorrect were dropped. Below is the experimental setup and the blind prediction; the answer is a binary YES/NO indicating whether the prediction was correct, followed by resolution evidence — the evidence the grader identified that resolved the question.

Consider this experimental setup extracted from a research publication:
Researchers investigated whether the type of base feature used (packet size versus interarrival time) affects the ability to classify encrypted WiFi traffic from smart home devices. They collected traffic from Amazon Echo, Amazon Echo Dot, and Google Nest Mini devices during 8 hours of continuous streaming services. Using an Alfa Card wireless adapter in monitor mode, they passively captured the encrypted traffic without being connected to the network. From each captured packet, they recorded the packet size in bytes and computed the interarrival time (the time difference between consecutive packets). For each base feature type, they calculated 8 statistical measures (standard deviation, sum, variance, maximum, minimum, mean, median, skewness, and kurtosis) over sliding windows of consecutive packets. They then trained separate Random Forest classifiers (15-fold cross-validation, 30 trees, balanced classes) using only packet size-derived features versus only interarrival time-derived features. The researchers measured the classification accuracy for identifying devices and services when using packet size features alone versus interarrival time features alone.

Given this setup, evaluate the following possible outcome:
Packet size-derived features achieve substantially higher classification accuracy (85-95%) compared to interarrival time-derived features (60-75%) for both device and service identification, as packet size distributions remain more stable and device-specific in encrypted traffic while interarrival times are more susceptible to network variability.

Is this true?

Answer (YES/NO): NO